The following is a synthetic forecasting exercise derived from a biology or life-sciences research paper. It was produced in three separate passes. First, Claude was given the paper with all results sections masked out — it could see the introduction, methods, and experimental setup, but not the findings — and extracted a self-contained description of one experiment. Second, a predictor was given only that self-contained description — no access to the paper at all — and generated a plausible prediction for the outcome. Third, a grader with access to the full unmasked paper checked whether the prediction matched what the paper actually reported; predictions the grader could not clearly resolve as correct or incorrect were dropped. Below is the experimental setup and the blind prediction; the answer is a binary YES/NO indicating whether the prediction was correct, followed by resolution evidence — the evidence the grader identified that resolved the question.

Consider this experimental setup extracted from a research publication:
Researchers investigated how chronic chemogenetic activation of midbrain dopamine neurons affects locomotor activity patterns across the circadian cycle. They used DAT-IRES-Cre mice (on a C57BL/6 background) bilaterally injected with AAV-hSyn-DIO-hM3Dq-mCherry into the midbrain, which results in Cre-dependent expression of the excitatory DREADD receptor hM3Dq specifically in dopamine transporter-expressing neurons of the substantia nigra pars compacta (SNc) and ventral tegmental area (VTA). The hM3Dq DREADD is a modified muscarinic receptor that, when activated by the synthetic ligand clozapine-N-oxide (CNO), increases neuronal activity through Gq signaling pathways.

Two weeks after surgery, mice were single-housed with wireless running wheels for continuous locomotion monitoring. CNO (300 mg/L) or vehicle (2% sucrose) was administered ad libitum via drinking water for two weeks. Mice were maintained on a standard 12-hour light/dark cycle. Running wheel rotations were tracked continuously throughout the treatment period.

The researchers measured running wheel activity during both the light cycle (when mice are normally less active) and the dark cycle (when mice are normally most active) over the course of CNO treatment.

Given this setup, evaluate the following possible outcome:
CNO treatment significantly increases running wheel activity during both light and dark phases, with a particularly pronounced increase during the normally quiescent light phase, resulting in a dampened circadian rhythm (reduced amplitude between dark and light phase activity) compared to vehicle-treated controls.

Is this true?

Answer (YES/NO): NO